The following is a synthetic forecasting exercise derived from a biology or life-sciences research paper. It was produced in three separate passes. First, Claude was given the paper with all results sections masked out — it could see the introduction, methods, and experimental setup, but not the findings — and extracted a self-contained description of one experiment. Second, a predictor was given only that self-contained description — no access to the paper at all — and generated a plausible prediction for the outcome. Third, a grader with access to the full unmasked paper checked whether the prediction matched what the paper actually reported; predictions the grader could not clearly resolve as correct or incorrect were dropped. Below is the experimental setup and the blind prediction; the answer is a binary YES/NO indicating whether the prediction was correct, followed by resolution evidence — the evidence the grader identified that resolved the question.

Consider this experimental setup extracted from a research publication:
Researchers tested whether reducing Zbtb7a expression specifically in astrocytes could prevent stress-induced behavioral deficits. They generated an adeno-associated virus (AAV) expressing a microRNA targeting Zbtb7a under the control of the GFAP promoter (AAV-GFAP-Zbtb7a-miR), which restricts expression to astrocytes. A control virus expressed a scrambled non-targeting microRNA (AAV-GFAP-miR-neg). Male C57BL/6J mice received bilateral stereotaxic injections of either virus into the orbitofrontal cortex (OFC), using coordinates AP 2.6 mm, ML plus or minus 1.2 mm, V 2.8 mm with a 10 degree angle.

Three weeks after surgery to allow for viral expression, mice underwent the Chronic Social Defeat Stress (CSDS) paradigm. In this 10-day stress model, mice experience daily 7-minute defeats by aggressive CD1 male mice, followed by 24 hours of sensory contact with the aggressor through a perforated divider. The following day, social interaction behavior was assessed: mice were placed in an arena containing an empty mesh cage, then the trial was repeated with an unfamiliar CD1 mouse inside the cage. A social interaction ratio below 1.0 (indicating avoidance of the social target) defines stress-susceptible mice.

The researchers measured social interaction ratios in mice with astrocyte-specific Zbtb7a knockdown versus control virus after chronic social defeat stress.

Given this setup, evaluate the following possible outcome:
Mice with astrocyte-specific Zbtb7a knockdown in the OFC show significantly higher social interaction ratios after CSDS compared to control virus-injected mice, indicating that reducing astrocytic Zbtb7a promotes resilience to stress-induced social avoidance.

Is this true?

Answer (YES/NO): YES